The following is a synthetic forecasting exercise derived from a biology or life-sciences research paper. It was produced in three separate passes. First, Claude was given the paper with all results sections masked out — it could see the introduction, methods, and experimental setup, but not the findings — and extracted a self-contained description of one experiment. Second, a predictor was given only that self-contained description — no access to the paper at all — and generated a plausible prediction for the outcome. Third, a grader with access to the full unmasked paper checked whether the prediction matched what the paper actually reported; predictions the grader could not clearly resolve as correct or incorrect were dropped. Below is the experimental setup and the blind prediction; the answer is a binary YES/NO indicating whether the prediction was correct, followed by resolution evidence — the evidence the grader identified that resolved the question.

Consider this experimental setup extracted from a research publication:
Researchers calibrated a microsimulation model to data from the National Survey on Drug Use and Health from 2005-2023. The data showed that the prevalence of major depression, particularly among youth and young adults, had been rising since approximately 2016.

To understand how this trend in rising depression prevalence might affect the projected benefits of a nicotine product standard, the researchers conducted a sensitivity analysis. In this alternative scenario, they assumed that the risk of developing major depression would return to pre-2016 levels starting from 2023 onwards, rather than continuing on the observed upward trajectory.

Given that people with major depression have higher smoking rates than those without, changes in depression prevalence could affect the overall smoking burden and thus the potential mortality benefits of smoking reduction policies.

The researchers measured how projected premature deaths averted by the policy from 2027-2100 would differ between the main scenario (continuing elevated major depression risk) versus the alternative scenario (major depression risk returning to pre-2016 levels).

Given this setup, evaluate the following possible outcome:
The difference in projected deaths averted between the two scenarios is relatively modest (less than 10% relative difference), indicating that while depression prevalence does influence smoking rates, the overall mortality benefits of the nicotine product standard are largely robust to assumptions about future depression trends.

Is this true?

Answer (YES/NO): YES